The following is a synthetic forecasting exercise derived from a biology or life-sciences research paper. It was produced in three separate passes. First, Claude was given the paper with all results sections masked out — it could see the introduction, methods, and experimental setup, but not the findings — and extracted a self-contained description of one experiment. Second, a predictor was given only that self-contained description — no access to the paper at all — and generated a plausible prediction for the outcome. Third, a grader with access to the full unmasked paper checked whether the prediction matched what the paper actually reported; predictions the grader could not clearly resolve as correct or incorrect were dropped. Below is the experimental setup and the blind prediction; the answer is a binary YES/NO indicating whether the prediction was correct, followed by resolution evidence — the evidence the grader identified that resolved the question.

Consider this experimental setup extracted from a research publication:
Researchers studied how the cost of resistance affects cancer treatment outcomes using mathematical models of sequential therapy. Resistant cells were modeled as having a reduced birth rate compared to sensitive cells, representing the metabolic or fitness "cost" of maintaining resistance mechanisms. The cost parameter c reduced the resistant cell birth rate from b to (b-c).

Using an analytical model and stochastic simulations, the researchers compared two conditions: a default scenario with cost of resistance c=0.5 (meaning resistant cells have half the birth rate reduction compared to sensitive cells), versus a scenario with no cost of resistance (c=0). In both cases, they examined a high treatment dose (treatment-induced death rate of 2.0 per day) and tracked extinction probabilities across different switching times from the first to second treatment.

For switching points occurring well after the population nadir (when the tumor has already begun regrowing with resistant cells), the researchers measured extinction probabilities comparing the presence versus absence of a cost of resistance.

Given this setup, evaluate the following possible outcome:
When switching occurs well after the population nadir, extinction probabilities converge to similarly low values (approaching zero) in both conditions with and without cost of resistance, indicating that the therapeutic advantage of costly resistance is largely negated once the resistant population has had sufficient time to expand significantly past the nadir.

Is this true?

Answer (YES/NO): NO